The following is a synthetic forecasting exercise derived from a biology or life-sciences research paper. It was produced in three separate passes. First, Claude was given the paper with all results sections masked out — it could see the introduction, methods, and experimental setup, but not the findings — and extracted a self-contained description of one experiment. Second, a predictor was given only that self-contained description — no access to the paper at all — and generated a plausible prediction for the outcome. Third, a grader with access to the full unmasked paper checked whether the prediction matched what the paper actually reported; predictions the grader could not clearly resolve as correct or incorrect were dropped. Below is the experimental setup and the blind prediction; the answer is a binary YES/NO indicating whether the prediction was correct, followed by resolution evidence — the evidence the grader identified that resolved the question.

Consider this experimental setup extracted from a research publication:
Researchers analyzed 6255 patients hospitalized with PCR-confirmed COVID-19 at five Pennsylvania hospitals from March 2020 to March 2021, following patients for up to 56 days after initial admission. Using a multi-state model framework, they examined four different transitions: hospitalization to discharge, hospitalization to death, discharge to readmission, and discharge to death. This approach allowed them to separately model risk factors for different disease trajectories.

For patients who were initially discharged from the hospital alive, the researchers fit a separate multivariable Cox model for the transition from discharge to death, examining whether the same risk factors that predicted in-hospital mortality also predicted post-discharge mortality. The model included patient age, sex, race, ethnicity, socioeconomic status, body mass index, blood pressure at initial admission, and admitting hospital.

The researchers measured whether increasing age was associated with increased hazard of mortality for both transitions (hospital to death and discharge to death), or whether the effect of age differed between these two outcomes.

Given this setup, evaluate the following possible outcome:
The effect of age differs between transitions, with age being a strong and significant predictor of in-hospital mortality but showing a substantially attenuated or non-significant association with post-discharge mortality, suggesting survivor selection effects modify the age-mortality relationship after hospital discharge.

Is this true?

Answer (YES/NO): NO